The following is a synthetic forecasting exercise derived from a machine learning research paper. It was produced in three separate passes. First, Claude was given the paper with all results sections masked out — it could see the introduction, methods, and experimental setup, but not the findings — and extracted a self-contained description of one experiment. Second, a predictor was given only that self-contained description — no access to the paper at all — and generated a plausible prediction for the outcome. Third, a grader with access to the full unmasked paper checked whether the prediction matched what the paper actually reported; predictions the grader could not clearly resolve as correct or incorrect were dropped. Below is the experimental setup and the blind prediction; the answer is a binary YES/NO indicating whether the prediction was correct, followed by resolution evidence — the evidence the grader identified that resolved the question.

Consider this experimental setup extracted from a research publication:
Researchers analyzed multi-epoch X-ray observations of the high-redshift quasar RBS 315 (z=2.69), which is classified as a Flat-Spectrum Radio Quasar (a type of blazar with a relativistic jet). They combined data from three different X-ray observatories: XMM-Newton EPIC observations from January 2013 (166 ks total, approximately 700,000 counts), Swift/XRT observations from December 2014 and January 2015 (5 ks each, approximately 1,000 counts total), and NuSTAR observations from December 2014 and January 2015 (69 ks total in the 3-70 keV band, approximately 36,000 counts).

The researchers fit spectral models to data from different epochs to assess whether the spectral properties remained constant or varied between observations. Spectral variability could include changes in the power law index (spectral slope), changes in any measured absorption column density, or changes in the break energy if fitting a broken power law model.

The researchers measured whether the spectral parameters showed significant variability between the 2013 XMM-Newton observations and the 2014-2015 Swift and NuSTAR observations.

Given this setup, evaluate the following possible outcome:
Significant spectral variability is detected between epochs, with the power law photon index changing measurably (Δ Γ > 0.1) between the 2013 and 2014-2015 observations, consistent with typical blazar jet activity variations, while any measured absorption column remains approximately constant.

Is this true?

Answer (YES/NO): YES